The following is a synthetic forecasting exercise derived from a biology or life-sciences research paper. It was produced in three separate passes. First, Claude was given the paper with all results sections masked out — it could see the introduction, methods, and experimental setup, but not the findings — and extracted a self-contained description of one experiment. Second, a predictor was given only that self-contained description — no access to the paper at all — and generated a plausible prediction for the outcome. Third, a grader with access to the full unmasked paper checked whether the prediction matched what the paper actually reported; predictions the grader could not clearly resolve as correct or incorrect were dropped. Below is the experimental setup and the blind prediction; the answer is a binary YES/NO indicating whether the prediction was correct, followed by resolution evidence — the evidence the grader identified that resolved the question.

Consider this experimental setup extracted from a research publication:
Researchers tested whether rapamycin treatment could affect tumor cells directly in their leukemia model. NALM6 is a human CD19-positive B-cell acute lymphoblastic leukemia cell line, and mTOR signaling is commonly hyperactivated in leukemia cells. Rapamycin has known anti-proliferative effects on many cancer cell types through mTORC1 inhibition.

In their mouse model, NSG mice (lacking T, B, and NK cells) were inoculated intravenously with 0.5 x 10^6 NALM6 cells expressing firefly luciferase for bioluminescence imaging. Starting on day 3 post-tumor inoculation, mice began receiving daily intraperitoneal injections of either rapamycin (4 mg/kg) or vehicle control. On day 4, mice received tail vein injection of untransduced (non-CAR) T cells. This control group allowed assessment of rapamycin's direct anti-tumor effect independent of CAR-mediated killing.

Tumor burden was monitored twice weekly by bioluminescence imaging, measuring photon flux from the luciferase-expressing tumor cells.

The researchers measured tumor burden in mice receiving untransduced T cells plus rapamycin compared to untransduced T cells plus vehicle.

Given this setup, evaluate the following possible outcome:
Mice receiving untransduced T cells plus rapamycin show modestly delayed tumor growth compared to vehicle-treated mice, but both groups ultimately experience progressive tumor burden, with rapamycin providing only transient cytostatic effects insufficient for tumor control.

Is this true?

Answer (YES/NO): YES